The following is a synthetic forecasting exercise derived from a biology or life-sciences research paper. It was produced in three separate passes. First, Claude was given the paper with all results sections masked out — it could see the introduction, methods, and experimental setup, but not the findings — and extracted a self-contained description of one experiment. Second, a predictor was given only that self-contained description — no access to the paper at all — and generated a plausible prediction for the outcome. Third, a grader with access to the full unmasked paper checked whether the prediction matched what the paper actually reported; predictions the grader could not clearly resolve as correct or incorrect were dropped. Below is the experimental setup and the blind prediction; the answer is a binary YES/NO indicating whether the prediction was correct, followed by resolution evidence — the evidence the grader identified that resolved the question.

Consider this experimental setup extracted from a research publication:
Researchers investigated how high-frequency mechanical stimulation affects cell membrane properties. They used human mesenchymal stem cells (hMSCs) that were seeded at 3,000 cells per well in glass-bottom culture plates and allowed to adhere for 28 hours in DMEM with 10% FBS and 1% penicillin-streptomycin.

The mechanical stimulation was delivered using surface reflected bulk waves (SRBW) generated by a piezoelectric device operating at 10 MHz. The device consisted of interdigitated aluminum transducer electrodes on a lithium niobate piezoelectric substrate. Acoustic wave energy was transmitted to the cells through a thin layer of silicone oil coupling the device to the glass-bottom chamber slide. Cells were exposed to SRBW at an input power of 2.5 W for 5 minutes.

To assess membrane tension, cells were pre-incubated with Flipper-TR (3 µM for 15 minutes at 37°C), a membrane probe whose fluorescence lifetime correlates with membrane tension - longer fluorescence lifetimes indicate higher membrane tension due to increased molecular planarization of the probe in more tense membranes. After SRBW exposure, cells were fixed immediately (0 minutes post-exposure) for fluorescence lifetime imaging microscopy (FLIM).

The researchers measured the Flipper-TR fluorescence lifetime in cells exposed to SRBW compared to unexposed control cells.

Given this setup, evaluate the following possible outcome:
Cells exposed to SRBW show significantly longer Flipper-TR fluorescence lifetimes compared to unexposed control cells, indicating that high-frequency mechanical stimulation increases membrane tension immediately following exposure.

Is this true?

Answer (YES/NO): NO